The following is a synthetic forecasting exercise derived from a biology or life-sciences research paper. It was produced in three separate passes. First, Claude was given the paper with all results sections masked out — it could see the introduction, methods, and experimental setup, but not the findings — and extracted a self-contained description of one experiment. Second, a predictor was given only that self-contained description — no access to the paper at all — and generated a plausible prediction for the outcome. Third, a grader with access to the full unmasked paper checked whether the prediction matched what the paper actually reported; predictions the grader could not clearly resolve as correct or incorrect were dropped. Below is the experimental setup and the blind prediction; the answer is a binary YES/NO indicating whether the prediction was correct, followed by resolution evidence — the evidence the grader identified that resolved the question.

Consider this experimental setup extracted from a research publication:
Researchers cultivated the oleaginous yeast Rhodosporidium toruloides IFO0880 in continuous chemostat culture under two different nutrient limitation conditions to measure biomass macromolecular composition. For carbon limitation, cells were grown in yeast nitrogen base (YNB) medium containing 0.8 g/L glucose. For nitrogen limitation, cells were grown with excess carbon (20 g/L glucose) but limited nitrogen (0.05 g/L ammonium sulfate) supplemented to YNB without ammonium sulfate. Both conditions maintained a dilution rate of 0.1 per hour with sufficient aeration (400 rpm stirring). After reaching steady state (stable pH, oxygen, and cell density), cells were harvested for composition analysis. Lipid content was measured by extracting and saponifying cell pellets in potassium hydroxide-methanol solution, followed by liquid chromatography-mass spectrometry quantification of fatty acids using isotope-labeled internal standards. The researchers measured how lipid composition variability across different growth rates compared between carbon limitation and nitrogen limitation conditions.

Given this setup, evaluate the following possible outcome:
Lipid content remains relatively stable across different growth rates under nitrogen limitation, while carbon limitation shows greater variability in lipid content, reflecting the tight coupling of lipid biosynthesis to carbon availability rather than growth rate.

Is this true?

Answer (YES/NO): NO